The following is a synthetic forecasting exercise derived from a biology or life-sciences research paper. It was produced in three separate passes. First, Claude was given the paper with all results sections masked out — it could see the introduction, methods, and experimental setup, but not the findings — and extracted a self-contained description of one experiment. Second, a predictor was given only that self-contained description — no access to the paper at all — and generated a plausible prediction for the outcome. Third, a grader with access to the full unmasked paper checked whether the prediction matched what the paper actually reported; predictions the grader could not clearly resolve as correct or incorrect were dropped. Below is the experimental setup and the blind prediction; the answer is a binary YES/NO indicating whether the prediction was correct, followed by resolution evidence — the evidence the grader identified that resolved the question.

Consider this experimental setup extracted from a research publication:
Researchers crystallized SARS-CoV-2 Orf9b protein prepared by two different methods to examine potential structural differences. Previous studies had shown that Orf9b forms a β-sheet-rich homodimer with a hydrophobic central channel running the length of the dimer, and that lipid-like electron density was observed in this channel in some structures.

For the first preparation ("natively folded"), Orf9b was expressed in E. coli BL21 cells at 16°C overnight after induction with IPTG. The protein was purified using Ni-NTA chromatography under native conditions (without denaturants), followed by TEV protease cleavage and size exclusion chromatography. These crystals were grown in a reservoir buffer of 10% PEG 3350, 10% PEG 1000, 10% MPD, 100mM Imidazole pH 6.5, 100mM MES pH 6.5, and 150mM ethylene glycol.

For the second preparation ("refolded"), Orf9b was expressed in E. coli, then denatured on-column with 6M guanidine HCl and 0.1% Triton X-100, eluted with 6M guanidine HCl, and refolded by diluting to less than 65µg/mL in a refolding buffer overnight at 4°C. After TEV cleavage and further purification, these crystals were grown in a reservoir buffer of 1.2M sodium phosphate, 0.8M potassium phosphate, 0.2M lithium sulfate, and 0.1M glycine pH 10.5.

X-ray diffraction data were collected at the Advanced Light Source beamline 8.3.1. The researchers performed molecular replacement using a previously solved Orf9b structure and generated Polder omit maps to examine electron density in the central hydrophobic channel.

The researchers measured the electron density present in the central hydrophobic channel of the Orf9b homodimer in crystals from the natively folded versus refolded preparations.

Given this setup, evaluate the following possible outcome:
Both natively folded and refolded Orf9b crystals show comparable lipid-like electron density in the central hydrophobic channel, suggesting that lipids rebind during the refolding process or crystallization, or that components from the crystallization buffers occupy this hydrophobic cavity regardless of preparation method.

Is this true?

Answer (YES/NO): NO